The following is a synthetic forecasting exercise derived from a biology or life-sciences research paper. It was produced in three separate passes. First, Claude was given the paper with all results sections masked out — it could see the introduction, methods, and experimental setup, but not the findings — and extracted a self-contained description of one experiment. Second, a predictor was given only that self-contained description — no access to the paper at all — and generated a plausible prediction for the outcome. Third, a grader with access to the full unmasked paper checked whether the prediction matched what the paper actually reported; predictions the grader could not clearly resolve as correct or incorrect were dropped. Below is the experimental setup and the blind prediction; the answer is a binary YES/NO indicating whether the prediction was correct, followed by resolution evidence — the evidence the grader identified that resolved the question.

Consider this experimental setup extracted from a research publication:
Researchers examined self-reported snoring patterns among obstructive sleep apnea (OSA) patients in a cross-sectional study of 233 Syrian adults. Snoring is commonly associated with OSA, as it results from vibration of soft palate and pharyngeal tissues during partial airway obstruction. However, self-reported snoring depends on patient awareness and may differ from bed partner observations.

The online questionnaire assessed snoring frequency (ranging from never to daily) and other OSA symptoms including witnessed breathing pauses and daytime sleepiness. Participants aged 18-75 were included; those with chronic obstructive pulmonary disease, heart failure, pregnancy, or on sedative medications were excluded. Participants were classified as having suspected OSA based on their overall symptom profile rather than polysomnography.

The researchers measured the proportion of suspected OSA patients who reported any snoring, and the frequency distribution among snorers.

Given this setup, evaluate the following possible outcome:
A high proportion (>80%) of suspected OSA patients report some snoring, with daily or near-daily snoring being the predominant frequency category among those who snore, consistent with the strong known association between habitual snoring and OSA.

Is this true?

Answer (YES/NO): NO